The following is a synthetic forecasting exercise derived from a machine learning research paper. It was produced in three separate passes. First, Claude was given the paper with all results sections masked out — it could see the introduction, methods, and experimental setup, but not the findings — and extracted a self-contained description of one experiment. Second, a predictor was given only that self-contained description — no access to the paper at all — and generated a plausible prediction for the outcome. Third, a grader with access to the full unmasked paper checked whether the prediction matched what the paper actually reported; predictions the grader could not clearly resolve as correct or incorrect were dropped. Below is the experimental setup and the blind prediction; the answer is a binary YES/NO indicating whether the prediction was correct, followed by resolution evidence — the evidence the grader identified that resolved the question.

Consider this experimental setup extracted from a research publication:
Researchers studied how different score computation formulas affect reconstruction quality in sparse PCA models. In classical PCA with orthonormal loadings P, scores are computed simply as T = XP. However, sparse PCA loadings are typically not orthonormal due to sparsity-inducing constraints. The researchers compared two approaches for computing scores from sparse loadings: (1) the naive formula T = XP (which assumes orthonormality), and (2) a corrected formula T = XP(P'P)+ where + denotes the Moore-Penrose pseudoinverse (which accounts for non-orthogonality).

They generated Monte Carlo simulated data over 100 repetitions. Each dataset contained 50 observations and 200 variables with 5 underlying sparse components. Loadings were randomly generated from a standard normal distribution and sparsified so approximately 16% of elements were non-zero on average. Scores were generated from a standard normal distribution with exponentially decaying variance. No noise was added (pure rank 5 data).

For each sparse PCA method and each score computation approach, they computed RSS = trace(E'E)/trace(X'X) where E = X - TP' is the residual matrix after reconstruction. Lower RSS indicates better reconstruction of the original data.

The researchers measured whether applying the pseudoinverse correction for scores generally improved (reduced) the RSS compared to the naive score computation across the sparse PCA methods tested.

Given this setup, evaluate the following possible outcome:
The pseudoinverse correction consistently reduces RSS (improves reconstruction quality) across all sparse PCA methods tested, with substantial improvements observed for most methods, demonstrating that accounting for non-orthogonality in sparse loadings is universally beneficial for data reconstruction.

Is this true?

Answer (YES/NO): NO